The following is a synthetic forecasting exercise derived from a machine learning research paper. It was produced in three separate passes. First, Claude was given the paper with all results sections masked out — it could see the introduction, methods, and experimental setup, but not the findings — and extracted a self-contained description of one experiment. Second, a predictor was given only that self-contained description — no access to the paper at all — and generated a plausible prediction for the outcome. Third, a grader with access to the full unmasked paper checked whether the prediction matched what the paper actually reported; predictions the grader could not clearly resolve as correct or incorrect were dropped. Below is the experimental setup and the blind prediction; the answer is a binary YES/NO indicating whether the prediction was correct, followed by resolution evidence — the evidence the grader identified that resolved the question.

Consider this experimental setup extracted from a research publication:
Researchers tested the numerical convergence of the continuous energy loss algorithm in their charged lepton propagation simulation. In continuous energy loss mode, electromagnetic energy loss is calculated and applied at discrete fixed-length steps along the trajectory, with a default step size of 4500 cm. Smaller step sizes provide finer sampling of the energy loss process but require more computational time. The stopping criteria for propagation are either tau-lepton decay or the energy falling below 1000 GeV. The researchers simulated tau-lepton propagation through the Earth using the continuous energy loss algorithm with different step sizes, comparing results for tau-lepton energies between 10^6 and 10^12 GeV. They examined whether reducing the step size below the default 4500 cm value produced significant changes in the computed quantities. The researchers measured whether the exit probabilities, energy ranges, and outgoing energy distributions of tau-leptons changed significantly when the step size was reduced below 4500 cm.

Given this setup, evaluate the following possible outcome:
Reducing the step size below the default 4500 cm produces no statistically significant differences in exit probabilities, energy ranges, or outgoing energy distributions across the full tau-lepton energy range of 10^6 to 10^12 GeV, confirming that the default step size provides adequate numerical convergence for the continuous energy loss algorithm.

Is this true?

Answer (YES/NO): YES